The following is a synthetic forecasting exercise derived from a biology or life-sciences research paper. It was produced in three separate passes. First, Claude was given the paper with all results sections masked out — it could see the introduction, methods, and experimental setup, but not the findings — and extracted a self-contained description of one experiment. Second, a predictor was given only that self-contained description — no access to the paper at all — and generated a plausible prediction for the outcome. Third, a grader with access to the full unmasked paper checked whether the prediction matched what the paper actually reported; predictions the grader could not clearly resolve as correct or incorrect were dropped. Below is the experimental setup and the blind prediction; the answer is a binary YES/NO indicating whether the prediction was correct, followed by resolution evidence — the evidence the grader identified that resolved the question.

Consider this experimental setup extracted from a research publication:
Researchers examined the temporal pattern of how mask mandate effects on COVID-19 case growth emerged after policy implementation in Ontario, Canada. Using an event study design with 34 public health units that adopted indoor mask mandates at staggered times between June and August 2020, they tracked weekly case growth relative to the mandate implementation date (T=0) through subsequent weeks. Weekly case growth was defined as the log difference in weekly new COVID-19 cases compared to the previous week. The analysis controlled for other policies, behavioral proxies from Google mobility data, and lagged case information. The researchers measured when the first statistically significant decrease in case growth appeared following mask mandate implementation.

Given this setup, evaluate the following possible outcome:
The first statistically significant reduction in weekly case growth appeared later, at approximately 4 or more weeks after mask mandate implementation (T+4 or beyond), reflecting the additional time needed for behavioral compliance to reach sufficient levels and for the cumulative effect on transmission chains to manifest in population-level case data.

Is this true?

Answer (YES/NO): NO